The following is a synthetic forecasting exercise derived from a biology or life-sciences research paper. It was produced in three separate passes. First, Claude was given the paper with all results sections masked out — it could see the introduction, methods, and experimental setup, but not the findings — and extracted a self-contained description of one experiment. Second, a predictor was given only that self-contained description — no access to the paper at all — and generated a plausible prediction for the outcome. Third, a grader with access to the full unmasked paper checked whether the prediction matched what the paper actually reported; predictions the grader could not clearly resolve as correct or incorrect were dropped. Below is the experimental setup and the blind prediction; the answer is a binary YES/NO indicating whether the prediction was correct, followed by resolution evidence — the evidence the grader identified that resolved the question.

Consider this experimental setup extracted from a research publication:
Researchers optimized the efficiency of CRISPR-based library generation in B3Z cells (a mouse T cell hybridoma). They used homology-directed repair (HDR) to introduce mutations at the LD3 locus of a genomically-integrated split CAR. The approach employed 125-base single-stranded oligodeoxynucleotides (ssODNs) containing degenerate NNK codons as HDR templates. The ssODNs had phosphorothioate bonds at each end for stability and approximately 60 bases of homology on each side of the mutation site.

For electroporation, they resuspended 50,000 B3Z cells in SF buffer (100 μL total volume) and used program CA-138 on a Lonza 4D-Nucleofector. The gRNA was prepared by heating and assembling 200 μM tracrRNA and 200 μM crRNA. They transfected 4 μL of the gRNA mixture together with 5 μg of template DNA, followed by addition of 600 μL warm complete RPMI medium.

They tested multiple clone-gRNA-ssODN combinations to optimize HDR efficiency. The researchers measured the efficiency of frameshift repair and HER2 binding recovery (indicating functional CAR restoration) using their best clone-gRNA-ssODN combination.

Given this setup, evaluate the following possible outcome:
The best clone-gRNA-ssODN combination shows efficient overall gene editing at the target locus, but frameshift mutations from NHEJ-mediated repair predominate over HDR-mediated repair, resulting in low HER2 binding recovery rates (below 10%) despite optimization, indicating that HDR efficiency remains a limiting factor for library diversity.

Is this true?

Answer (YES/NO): YES